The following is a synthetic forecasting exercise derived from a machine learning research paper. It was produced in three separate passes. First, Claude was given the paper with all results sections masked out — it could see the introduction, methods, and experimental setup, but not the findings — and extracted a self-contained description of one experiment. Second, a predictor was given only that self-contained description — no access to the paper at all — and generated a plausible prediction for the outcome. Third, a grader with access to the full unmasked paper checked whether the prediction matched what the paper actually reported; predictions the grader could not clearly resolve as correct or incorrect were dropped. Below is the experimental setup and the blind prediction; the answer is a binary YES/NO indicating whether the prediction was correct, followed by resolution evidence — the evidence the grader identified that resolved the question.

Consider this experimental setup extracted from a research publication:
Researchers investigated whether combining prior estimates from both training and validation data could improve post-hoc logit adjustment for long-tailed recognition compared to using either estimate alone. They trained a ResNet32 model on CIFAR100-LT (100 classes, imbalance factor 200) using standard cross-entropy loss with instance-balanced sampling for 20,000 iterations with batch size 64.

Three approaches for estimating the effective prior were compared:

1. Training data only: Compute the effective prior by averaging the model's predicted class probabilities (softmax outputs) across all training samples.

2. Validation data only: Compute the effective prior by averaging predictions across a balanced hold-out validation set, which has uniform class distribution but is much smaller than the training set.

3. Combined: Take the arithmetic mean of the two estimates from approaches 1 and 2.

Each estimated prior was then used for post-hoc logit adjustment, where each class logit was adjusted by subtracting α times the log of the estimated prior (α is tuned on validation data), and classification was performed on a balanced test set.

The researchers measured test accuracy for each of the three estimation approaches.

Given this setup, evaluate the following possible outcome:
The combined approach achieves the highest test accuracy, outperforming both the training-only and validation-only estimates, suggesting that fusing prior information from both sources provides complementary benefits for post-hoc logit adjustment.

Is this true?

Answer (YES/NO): YES